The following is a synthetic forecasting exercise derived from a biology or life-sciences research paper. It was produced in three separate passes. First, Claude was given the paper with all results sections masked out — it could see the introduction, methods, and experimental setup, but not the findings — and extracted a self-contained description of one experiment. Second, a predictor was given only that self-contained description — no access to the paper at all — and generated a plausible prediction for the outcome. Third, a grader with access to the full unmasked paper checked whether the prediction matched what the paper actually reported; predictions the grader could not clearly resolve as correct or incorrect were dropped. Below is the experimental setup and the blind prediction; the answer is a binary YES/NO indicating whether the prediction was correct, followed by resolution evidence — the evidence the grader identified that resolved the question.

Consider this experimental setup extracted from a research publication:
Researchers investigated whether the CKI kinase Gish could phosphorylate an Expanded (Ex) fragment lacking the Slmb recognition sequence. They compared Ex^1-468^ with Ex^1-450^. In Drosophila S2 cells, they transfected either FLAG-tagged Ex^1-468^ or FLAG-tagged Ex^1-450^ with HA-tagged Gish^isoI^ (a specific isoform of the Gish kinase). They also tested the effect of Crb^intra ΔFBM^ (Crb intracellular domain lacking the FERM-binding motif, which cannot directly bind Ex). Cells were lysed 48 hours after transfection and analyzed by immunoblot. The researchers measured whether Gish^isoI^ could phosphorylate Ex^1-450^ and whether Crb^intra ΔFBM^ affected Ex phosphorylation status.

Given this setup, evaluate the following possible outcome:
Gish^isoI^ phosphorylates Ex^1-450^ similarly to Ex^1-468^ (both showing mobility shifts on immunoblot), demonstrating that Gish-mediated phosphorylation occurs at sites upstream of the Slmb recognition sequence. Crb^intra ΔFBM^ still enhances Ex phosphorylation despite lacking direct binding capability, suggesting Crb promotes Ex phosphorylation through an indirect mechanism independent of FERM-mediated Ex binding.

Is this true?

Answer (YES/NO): NO